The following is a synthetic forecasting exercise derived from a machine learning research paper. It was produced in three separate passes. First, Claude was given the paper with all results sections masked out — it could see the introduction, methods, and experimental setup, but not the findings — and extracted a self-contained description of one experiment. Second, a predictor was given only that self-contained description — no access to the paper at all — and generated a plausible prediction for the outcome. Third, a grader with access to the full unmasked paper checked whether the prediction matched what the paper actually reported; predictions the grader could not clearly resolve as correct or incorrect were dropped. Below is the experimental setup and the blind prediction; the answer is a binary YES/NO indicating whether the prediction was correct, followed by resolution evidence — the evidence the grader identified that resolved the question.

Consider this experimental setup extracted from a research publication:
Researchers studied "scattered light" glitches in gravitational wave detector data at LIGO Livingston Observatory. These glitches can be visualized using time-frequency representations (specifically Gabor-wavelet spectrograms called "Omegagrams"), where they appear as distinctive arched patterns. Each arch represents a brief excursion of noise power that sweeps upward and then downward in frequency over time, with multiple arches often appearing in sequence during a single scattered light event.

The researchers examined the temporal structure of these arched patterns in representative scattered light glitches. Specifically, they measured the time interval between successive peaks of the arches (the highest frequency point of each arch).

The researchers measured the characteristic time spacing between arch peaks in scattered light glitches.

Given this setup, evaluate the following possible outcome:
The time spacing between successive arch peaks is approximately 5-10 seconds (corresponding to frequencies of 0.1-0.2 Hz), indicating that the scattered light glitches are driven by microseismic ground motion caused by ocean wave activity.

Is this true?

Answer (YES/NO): NO